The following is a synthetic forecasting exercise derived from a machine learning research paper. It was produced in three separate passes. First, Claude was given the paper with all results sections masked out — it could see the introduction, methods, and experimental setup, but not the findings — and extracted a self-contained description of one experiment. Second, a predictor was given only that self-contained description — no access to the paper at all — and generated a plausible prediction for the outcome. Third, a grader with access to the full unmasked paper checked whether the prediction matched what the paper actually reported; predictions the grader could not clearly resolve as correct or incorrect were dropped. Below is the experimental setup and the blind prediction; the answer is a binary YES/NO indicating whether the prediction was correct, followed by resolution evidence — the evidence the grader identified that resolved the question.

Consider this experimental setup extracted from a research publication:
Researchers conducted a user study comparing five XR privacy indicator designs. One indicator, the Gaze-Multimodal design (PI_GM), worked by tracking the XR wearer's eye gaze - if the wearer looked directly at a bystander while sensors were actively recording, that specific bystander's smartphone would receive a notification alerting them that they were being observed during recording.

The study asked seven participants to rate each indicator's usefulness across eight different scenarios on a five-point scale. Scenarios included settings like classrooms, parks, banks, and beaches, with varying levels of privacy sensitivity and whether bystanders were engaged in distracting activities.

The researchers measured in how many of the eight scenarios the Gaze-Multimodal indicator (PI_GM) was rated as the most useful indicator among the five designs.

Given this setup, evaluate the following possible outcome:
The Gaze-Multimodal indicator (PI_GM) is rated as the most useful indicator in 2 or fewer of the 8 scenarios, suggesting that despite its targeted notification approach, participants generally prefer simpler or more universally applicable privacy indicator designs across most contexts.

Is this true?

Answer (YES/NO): NO